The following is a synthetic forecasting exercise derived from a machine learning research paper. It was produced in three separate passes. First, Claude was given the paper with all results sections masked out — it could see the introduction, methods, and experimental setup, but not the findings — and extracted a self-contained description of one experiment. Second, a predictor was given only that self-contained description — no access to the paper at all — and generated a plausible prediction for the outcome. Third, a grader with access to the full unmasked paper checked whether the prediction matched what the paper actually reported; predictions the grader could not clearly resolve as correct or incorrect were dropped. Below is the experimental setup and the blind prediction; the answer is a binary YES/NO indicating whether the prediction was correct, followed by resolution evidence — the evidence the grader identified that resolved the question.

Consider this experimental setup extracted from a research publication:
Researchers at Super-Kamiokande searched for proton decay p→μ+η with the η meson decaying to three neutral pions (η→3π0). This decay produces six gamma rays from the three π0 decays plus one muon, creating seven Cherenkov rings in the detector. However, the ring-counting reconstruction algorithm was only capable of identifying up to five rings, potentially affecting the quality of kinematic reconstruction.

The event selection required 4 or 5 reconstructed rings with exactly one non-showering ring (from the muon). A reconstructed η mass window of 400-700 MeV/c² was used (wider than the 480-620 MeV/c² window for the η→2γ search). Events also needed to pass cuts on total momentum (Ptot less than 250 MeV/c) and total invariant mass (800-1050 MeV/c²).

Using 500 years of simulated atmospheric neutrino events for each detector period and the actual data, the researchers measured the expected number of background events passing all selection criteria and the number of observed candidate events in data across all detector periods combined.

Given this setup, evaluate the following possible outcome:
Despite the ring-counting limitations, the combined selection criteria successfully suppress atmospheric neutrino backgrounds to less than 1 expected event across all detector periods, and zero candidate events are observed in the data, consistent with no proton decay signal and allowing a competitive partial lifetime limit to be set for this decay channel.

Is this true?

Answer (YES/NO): NO